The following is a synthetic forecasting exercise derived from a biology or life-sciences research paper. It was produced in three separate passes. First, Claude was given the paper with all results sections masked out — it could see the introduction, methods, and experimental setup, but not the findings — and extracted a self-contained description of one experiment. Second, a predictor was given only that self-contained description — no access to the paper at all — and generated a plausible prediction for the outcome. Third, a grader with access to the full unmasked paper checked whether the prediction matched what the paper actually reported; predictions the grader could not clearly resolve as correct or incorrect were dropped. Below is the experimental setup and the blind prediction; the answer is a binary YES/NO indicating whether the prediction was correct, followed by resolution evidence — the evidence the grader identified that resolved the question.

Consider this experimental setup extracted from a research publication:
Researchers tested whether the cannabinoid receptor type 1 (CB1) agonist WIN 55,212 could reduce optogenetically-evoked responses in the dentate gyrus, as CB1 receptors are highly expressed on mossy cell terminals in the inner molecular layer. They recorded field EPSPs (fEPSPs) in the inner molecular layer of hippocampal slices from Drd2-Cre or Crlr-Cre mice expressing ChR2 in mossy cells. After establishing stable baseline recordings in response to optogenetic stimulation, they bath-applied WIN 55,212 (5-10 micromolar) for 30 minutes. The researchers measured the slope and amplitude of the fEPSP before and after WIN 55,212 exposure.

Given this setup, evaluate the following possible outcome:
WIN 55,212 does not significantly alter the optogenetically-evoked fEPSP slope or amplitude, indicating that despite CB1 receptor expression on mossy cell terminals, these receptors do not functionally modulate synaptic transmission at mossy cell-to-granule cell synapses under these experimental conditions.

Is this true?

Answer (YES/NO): NO